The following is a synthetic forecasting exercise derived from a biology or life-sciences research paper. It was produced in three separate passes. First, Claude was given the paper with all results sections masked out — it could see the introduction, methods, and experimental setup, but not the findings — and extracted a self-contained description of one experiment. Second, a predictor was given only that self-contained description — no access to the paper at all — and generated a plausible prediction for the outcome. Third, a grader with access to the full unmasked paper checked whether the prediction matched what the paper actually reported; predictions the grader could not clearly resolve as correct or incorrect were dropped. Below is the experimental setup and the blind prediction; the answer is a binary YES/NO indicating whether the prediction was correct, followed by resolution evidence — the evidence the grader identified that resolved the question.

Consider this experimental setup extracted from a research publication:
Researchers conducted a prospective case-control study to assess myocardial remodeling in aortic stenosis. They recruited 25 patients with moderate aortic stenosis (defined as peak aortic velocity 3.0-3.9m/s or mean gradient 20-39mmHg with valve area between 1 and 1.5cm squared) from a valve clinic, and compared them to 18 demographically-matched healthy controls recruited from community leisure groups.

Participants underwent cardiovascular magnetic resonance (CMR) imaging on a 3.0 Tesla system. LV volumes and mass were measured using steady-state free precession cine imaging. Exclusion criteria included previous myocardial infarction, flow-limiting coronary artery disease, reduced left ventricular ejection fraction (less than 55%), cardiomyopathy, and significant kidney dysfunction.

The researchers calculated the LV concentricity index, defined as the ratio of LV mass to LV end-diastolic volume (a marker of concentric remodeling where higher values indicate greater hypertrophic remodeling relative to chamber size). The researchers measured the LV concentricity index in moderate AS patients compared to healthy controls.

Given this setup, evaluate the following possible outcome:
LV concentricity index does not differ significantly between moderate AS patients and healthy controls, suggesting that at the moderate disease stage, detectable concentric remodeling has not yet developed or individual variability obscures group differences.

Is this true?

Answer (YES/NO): NO